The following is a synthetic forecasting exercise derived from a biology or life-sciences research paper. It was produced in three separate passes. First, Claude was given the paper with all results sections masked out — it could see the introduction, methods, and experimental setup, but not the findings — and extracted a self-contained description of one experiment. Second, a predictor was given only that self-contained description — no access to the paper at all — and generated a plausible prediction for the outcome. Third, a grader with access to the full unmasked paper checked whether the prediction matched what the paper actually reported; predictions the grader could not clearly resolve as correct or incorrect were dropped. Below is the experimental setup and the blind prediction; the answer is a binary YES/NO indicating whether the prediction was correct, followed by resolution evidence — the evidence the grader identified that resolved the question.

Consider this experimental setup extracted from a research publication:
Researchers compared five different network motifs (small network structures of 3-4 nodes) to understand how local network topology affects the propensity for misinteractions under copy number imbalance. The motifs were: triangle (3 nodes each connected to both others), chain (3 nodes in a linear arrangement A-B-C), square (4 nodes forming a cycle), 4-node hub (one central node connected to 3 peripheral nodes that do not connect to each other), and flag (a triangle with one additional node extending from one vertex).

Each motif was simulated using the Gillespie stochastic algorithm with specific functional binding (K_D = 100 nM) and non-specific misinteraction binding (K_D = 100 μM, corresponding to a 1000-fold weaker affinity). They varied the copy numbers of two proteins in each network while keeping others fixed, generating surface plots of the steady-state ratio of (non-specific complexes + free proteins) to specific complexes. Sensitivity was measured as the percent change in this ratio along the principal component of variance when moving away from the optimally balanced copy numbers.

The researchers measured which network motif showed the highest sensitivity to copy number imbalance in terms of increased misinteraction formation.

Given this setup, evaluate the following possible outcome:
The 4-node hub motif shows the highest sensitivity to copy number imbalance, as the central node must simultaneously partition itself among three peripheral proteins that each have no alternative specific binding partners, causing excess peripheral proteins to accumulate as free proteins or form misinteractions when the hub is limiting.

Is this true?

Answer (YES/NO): NO